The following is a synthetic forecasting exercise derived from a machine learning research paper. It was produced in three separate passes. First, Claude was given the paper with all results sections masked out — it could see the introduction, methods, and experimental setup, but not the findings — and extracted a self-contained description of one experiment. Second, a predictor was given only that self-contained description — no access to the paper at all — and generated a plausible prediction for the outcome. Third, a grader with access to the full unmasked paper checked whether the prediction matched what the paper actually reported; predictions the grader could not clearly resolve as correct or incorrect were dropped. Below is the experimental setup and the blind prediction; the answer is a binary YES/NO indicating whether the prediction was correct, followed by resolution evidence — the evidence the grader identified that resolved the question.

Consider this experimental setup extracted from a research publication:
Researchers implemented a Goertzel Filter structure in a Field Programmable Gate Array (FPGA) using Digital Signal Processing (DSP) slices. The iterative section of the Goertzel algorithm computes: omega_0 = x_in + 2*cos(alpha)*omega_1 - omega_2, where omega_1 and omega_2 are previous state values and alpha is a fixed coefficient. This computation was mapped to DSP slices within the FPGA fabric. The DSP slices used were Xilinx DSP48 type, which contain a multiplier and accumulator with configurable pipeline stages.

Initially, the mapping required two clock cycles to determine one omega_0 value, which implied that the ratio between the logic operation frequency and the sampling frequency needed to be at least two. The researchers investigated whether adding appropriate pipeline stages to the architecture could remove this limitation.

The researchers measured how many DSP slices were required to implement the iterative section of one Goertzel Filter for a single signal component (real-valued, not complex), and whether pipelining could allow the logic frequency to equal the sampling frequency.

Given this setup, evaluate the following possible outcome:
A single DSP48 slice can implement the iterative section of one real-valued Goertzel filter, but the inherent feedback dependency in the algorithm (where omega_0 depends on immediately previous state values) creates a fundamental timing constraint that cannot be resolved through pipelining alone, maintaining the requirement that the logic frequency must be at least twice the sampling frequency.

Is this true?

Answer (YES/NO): NO